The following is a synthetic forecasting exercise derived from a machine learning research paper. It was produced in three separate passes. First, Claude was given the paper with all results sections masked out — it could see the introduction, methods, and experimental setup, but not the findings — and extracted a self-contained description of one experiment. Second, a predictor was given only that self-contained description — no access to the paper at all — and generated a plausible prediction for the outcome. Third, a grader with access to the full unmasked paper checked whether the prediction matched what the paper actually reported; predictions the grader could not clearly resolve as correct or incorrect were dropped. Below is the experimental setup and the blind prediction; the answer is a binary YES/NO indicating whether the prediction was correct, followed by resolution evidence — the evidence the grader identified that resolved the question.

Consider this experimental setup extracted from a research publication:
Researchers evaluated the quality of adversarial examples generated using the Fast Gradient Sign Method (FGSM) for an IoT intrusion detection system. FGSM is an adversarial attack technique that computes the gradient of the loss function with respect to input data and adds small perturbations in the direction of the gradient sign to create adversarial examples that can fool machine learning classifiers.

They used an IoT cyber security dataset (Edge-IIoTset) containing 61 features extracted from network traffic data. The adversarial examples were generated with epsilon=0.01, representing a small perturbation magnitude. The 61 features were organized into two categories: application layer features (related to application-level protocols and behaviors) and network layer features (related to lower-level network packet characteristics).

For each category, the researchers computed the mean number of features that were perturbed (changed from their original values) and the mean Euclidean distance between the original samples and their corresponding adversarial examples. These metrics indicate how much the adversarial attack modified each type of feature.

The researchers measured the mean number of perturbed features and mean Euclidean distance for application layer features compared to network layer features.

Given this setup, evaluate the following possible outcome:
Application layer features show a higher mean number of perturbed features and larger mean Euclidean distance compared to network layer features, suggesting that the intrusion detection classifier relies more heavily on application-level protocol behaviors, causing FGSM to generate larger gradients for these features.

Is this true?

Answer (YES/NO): YES